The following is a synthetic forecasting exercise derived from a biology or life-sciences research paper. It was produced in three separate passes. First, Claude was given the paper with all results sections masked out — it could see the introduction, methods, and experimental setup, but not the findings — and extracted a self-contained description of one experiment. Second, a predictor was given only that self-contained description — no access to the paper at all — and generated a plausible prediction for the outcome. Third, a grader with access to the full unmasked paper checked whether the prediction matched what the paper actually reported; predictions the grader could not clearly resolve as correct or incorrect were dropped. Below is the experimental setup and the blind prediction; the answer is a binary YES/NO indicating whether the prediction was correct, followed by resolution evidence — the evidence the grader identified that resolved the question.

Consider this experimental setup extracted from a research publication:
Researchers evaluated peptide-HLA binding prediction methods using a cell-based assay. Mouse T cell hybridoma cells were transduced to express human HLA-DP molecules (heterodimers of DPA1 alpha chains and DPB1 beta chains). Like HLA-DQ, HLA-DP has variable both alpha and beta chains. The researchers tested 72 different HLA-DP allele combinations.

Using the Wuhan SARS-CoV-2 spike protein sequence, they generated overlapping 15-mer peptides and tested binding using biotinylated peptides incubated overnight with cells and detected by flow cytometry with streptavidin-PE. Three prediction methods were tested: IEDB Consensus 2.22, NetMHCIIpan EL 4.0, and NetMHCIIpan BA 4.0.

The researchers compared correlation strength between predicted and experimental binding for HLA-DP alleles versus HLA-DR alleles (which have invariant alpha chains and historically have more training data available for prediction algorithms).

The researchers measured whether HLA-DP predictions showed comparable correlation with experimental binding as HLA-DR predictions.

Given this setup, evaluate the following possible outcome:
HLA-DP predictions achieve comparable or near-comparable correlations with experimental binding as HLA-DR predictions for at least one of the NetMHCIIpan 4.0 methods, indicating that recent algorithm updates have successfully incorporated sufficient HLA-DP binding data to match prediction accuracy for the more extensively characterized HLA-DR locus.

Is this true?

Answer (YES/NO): NO